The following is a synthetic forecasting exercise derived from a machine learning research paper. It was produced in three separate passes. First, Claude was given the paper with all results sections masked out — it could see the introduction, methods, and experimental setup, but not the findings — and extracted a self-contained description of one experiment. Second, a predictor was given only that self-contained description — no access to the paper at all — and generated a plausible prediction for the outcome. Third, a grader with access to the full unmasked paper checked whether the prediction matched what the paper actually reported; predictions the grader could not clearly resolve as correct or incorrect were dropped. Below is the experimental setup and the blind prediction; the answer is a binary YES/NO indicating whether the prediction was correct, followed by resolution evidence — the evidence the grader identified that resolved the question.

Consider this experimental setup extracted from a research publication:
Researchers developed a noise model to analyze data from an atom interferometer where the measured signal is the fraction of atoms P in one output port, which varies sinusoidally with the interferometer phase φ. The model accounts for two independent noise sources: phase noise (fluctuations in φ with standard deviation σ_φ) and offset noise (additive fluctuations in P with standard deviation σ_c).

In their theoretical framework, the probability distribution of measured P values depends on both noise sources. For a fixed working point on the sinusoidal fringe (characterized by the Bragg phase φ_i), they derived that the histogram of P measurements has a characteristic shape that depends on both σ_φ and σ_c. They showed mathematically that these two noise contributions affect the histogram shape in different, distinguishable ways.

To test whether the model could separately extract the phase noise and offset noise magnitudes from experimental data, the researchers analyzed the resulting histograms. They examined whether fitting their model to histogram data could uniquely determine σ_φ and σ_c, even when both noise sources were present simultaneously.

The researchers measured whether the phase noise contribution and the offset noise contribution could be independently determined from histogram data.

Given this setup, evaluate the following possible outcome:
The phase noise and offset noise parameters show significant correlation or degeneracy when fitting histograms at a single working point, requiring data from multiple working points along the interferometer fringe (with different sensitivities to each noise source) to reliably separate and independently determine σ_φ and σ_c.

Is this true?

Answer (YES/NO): NO